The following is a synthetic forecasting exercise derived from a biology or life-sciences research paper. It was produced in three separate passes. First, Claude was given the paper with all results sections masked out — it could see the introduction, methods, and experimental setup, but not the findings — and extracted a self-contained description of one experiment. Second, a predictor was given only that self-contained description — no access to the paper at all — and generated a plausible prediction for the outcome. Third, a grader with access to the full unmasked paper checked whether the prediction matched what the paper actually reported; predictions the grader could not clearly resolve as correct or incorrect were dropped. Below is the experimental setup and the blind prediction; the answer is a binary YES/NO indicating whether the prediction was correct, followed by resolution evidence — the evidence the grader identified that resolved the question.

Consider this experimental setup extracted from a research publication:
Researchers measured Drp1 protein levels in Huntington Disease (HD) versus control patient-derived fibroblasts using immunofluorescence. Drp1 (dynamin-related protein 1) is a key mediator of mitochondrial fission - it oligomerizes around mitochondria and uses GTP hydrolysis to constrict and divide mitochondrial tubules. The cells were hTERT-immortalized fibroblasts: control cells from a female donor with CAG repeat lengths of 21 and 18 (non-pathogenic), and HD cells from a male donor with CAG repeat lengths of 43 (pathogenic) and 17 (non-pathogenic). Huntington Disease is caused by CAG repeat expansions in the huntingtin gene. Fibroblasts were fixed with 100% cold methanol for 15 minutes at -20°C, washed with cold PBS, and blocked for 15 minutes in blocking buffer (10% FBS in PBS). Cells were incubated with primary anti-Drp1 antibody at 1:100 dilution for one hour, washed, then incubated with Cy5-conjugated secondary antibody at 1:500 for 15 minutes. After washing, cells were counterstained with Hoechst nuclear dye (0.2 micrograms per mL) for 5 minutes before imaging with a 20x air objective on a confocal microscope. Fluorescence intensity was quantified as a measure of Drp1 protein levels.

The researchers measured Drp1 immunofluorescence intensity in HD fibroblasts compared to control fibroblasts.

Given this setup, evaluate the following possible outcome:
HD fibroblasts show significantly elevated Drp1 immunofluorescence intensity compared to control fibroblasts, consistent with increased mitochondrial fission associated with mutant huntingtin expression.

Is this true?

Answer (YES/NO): YES